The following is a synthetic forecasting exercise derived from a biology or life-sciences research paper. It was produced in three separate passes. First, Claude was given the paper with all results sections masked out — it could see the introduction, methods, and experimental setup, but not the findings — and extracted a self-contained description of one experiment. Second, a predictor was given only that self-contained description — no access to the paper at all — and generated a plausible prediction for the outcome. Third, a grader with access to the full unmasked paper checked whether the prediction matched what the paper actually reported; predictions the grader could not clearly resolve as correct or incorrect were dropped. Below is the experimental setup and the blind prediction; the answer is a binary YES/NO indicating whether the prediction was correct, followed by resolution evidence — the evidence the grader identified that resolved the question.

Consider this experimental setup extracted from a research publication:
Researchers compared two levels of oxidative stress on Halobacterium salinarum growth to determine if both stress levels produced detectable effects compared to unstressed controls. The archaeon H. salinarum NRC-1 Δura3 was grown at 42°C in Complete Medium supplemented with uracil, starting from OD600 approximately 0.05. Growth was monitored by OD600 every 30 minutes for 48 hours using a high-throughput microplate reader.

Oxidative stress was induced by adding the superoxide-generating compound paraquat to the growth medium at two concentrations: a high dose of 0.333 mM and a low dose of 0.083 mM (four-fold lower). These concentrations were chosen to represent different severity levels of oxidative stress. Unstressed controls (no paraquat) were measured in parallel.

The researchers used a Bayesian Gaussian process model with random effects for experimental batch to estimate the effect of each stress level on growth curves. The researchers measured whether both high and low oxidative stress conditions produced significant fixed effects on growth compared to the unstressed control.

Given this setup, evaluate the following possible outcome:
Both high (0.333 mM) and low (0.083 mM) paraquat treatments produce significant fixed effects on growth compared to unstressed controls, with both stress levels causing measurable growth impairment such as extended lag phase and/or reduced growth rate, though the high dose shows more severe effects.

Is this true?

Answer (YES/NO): YES